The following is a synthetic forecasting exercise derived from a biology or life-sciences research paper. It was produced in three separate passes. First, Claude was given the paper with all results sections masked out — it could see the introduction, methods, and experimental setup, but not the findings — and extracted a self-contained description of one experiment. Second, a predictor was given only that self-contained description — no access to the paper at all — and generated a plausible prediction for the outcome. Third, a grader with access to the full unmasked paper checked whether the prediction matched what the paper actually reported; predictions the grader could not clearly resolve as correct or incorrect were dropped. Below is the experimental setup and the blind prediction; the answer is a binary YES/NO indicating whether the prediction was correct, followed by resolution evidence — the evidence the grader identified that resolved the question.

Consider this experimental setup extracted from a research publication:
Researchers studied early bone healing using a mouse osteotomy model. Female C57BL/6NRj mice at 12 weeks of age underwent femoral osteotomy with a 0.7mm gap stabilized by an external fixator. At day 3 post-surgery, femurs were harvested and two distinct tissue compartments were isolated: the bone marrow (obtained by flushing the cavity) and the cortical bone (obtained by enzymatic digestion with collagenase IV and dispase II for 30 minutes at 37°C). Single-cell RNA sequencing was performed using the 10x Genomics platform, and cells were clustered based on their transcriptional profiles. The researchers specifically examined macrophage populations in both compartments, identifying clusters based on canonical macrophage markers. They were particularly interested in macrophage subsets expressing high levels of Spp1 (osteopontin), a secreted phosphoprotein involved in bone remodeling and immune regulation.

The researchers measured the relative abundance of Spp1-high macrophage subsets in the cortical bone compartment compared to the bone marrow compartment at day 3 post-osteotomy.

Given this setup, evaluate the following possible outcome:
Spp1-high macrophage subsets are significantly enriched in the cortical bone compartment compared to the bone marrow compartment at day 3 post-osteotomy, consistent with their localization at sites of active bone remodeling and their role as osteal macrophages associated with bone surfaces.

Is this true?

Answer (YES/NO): YES